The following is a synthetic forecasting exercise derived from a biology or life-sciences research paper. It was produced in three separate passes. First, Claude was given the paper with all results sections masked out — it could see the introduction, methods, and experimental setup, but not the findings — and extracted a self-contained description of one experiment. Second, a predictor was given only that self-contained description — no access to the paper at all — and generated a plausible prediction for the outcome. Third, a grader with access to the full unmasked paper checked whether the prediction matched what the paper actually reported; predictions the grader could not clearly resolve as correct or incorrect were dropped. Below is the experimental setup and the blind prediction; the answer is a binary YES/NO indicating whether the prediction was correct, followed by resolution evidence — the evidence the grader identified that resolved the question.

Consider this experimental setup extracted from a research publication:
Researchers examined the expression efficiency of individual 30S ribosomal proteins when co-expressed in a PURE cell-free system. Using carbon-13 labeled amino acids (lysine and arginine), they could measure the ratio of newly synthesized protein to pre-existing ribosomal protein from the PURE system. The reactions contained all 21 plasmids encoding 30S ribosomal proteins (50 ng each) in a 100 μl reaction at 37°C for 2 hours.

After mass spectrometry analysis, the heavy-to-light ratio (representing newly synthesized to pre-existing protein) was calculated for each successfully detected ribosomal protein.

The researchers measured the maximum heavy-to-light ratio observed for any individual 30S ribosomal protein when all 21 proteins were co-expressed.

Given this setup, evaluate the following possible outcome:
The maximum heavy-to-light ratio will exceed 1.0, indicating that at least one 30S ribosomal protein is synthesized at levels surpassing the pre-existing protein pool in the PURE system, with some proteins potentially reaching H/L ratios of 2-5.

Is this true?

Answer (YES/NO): NO